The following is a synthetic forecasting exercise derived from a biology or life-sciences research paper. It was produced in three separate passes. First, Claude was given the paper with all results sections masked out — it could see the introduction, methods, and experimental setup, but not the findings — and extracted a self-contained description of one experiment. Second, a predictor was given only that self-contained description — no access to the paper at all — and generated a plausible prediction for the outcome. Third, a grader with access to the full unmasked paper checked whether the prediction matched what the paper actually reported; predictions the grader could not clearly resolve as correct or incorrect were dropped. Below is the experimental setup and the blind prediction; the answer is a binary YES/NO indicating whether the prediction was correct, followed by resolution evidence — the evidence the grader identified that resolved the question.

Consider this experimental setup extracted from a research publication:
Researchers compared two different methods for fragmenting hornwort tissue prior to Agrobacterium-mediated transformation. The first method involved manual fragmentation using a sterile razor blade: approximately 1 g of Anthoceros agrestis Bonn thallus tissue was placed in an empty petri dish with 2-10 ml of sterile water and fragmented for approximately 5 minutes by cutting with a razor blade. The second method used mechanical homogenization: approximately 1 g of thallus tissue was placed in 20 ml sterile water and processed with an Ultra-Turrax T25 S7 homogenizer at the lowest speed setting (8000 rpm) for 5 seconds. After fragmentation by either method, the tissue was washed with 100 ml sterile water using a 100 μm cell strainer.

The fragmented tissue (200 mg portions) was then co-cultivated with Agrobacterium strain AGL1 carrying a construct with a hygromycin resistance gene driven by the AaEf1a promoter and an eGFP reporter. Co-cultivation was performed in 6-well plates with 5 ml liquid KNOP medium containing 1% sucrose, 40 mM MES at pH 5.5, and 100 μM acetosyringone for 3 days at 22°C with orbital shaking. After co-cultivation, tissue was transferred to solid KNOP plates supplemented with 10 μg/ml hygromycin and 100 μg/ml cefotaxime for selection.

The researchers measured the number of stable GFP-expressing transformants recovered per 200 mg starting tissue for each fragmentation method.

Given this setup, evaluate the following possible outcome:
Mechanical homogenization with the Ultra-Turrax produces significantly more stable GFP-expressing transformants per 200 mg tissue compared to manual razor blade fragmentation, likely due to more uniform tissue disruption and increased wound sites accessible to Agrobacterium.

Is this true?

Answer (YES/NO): NO